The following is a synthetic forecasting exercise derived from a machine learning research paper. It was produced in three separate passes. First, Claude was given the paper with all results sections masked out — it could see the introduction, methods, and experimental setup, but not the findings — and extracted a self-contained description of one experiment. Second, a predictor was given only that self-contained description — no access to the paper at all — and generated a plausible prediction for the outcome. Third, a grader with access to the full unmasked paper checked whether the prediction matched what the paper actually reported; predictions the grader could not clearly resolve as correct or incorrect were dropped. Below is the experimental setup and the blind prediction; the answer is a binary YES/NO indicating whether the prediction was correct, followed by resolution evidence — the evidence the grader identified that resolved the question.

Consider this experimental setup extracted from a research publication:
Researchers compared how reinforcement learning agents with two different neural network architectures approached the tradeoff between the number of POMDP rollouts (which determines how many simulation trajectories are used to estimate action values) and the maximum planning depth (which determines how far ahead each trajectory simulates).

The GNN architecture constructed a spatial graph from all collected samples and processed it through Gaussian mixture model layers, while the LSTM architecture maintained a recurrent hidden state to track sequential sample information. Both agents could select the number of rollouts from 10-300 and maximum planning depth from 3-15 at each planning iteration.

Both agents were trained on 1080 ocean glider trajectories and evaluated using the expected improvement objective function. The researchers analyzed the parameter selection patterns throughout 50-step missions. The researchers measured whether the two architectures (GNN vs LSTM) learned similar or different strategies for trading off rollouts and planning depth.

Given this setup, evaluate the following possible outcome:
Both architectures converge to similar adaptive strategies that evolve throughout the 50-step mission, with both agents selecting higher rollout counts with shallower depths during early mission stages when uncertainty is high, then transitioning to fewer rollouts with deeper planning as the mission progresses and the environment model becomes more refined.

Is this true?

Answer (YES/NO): NO